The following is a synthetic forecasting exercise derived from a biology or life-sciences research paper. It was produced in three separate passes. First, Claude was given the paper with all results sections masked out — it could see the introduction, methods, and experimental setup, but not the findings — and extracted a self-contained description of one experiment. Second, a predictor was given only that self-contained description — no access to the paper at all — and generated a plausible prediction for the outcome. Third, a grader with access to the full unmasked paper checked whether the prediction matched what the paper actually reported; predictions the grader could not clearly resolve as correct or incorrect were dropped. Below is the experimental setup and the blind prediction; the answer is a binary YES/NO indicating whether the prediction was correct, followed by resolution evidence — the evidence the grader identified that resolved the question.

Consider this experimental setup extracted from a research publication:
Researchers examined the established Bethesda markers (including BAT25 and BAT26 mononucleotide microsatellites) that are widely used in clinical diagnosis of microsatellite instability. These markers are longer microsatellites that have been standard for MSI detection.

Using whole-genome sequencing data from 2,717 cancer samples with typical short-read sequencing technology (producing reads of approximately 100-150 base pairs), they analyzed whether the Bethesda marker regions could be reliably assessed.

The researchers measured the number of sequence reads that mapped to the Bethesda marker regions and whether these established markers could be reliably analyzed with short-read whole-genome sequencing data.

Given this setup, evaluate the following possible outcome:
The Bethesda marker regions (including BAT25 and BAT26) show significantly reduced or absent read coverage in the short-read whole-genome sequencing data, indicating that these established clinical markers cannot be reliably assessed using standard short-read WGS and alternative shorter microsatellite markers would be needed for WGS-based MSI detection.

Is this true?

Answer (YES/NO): YES